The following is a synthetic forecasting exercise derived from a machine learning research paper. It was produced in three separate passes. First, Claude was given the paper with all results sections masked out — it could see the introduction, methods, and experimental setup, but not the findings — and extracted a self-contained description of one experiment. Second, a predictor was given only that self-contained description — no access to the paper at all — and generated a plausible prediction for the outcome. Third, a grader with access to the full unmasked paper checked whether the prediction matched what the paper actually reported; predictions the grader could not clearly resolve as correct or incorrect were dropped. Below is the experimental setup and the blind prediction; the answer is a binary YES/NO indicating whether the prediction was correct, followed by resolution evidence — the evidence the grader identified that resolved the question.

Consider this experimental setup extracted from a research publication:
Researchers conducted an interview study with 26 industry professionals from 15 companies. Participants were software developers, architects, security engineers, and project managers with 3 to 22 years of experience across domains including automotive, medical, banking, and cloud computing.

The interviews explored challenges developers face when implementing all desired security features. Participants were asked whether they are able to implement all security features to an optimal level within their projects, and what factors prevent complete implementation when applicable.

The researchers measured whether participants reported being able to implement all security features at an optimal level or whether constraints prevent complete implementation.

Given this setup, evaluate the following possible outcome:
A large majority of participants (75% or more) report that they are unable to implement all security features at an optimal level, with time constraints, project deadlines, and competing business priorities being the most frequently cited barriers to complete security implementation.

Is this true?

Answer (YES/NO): NO